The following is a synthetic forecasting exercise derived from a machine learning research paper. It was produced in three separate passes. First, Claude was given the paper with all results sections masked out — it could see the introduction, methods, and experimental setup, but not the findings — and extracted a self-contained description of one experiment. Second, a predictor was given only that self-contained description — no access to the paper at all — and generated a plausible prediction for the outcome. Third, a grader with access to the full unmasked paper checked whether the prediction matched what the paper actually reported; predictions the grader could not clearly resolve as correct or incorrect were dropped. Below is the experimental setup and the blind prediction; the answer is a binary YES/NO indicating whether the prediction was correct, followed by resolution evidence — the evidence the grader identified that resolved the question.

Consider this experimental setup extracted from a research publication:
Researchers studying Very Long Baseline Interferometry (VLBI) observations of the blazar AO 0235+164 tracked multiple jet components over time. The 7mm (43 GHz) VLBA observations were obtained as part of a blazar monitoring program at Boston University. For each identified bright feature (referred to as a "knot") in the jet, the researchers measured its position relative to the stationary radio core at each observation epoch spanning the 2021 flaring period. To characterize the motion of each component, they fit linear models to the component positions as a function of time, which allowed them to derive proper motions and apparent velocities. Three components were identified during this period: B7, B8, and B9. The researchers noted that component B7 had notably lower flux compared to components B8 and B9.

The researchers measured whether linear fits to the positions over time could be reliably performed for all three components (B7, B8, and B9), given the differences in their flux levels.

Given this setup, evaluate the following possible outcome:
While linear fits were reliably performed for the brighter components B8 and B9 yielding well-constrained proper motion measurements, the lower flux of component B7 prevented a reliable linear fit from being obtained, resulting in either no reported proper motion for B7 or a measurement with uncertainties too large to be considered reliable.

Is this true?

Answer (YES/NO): NO